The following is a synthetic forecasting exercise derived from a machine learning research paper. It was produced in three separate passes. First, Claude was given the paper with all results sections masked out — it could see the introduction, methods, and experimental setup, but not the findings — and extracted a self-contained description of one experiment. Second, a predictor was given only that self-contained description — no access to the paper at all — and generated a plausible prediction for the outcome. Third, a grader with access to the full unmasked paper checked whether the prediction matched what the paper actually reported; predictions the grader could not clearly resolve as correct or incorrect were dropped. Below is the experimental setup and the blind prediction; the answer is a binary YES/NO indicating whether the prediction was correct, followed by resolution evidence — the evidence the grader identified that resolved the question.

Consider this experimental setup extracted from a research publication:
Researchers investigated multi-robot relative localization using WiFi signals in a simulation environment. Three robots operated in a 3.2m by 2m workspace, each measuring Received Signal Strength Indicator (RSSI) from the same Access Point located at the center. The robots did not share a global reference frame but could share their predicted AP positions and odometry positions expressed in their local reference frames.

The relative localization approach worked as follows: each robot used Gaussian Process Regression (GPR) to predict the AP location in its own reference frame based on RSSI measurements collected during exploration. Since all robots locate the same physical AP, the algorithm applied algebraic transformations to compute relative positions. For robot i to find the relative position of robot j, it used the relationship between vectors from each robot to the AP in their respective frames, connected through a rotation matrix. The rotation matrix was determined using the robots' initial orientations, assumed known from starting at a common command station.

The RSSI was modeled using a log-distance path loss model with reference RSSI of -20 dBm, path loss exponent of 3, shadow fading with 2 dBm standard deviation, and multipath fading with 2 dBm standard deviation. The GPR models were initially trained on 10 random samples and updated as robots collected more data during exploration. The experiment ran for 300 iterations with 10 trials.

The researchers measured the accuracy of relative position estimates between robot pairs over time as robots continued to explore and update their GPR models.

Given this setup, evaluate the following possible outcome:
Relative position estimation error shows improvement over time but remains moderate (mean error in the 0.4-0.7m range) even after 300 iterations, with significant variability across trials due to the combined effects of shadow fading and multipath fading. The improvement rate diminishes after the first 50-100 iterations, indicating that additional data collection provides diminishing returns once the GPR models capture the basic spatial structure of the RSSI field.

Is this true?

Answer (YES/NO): NO